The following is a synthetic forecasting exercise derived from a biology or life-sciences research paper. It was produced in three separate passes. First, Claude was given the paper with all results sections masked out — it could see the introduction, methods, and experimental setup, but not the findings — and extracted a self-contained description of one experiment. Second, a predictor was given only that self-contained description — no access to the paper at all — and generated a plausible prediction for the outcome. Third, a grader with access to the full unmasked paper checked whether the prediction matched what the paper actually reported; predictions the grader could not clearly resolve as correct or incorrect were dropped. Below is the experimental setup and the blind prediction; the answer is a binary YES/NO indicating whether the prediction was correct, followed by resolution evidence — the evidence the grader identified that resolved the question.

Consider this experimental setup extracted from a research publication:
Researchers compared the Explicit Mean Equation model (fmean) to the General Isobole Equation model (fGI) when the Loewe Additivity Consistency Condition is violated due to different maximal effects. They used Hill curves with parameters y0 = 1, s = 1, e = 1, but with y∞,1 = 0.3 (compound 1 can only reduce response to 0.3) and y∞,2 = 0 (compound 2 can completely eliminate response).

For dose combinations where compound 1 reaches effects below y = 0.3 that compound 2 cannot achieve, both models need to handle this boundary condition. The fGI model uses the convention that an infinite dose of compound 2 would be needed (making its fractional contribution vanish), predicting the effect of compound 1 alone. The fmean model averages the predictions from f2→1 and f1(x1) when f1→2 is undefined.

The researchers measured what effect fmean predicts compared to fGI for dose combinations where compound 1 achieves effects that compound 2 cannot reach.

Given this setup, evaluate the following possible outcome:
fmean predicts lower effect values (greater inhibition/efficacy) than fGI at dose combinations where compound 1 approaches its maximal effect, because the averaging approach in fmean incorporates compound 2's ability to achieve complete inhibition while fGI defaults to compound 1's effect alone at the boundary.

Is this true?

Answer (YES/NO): YES